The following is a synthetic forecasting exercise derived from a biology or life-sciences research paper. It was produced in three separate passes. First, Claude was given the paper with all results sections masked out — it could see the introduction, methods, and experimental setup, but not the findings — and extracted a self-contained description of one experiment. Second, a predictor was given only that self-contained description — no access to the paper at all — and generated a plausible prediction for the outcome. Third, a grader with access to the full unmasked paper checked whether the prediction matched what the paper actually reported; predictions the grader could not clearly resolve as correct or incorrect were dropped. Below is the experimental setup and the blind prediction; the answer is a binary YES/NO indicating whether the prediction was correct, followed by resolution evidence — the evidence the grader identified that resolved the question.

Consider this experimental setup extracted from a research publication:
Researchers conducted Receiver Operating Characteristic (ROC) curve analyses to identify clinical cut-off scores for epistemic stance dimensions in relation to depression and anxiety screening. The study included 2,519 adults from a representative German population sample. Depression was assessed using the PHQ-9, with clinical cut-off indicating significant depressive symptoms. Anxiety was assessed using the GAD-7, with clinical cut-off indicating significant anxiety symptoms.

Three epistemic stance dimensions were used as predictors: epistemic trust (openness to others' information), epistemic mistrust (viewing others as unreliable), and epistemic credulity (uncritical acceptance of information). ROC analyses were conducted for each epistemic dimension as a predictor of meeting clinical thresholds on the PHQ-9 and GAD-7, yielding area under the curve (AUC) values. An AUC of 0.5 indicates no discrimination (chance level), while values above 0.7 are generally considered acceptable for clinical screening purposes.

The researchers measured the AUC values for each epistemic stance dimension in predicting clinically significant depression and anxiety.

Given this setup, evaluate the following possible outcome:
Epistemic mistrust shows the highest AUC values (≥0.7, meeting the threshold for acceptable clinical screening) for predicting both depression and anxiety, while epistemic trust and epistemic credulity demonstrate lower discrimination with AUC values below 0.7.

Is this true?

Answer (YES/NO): NO